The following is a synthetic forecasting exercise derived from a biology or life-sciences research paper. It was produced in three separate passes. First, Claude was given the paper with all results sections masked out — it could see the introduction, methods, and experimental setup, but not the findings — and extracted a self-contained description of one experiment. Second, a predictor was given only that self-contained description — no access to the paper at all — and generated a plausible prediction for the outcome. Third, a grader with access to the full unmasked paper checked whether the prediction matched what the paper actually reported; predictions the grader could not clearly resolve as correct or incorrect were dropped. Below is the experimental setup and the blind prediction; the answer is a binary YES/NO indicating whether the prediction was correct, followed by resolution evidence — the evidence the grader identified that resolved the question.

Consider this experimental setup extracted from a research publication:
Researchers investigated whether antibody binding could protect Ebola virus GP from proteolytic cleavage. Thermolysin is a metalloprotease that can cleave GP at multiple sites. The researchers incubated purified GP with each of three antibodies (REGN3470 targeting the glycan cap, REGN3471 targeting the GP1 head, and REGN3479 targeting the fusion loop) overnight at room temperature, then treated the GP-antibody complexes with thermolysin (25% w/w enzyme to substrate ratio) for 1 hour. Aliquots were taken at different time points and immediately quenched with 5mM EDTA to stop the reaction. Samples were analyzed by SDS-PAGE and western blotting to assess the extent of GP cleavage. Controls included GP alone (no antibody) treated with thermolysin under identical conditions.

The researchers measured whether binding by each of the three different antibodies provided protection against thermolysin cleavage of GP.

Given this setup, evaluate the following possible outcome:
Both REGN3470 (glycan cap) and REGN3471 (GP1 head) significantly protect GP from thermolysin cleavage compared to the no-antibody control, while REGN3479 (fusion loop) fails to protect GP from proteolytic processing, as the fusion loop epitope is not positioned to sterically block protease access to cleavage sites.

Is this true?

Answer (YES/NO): NO